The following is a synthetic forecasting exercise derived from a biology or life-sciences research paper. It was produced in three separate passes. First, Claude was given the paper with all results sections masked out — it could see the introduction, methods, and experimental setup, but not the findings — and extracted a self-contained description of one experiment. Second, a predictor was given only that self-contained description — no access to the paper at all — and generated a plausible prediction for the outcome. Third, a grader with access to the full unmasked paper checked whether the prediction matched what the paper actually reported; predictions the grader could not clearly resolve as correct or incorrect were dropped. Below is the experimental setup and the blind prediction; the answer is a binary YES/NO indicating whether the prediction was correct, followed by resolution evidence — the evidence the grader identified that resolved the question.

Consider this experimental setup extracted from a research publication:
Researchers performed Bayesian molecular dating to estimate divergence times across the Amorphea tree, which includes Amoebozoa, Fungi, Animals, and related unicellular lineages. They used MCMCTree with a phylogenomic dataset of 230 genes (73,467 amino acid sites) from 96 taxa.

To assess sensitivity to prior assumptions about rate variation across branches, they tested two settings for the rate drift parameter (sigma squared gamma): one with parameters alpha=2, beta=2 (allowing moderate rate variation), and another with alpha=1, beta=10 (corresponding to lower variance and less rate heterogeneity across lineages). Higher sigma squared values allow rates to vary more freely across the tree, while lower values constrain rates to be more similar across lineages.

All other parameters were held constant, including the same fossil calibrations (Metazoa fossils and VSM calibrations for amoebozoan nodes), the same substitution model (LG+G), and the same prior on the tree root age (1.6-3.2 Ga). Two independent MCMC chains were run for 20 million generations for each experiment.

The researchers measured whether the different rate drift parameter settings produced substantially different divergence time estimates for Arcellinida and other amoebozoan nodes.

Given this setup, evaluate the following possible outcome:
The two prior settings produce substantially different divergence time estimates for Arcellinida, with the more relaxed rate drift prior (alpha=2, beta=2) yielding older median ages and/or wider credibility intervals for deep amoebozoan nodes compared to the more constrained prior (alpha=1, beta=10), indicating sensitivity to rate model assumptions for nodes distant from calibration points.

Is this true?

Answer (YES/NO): NO